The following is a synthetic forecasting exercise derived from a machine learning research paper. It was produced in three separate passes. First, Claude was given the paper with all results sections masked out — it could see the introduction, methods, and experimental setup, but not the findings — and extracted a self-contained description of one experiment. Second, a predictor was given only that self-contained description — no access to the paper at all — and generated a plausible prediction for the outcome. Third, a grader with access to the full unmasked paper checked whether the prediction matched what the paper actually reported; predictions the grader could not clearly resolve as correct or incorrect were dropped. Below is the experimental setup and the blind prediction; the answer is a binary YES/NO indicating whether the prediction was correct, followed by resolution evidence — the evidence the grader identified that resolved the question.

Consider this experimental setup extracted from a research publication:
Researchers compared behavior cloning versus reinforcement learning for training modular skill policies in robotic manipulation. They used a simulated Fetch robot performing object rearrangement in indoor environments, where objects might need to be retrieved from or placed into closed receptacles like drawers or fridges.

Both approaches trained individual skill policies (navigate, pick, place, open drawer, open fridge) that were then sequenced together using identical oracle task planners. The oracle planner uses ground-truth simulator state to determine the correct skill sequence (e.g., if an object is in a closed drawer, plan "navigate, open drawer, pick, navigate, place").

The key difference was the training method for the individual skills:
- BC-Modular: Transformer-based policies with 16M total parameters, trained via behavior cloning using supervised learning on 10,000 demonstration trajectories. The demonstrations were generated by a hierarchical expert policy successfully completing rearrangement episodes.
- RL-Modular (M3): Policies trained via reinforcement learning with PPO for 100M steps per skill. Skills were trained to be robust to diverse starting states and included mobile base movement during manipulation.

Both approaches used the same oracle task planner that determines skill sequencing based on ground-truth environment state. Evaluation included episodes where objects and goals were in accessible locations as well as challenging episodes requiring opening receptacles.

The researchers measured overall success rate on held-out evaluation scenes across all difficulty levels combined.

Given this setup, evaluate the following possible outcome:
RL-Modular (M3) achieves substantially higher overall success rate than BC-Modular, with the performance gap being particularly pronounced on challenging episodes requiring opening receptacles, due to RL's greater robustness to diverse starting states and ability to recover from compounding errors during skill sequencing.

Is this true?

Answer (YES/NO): NO